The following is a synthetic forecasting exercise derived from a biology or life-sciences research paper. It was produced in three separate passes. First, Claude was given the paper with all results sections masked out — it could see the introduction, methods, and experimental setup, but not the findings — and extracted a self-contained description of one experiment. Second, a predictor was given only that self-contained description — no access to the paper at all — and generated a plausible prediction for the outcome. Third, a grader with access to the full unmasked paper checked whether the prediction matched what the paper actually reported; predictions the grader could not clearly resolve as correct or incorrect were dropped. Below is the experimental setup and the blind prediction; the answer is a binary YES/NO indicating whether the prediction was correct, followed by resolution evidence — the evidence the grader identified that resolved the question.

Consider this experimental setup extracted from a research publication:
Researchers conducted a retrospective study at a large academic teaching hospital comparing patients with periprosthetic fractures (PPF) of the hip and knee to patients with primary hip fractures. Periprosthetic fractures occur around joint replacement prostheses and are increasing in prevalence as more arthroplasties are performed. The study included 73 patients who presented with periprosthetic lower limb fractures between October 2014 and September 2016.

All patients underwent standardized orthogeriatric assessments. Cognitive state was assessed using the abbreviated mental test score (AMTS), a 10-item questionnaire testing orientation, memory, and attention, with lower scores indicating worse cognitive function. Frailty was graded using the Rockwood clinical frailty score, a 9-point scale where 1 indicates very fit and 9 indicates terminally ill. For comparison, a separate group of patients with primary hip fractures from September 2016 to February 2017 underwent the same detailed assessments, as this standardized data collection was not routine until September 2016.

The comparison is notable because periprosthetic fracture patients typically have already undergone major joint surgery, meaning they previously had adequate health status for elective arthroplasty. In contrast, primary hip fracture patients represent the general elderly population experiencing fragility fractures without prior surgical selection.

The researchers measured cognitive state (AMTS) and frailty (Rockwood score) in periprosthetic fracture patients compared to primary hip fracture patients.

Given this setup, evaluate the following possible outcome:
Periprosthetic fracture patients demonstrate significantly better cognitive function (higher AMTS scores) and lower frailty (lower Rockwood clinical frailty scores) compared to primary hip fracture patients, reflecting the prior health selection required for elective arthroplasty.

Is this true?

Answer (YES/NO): NO